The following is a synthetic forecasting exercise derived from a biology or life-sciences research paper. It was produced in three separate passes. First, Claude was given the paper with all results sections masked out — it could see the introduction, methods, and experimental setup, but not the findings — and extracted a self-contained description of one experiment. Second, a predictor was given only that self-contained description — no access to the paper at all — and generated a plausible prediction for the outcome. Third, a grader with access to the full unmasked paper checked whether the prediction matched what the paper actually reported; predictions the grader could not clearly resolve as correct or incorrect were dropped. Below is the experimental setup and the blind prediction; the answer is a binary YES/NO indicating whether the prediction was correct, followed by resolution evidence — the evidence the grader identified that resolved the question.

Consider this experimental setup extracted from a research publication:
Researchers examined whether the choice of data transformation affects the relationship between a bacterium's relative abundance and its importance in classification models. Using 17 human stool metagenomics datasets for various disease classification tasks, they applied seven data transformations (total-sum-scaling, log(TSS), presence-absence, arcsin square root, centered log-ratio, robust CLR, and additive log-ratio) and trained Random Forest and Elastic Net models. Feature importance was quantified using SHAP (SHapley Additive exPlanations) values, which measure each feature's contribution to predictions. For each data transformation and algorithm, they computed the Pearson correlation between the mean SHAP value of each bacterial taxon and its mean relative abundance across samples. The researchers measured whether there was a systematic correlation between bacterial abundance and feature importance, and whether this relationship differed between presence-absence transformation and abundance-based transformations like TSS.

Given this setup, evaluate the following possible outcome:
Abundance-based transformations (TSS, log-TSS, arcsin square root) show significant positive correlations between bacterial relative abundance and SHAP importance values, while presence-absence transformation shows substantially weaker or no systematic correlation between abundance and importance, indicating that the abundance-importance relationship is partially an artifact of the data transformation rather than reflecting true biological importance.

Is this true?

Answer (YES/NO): YES